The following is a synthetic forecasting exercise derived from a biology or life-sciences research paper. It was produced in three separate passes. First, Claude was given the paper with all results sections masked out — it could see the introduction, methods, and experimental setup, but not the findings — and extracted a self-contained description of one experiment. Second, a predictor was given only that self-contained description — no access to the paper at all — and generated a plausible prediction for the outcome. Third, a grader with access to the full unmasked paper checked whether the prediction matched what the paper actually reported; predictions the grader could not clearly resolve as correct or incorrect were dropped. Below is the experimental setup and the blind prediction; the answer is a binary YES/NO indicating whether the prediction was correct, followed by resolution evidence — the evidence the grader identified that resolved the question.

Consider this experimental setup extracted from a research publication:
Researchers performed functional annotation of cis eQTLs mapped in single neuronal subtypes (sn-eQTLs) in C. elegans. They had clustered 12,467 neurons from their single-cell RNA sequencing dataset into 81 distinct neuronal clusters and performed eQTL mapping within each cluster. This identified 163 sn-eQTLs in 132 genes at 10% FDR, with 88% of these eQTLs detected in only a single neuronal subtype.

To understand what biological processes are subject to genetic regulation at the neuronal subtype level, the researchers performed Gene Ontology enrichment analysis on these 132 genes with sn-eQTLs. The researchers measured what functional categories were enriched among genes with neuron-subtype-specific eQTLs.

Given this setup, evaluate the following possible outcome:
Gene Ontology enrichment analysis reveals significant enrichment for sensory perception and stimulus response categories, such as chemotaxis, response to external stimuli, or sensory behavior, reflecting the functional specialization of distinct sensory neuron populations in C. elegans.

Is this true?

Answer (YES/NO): NO